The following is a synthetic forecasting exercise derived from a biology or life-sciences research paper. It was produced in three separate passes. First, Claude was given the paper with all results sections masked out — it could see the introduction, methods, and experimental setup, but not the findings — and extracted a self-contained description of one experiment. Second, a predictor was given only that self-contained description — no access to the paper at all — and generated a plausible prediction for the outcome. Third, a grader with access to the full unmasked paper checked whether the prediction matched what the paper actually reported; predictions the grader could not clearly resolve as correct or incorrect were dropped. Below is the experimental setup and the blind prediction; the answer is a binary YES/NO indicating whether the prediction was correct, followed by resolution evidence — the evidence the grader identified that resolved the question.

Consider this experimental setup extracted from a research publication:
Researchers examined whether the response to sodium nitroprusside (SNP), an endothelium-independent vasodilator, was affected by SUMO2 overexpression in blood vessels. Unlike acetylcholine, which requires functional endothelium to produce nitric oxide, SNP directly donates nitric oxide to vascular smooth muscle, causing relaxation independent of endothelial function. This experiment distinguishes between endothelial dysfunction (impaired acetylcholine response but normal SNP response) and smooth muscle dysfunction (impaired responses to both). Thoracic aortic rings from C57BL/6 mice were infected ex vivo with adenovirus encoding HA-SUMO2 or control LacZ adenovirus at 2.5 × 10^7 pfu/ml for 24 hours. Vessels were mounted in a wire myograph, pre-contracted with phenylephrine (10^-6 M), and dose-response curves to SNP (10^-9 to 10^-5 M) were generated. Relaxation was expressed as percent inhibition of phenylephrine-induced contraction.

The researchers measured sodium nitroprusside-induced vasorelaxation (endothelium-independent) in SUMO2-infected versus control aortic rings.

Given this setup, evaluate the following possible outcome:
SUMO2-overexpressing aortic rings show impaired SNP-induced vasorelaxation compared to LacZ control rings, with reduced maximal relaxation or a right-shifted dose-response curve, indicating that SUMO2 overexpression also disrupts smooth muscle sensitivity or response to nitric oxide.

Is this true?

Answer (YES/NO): NO